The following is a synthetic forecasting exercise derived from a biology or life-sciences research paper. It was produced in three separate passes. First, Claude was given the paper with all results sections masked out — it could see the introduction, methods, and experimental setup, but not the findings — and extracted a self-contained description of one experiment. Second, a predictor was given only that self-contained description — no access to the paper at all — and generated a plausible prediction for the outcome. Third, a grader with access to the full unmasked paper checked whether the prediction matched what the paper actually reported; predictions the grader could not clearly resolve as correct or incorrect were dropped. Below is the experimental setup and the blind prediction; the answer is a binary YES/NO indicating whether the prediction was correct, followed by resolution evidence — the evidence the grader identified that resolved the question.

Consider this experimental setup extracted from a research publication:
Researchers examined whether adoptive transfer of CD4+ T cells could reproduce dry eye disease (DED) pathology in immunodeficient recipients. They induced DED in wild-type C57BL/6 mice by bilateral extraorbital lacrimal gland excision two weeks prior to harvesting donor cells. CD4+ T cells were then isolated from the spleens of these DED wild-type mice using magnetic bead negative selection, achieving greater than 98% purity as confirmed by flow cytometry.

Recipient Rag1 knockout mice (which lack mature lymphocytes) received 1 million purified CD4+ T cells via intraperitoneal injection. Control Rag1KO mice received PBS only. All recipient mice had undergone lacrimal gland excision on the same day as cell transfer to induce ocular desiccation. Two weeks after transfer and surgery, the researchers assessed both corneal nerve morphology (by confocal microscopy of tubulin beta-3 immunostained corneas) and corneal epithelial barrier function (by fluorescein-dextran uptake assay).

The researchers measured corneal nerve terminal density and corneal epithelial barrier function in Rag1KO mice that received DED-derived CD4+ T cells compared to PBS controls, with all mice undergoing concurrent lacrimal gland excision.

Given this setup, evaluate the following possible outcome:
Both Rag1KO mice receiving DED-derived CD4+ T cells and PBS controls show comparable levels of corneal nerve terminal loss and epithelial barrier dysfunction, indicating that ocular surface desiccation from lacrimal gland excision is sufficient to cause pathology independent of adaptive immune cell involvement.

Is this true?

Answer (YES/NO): NO